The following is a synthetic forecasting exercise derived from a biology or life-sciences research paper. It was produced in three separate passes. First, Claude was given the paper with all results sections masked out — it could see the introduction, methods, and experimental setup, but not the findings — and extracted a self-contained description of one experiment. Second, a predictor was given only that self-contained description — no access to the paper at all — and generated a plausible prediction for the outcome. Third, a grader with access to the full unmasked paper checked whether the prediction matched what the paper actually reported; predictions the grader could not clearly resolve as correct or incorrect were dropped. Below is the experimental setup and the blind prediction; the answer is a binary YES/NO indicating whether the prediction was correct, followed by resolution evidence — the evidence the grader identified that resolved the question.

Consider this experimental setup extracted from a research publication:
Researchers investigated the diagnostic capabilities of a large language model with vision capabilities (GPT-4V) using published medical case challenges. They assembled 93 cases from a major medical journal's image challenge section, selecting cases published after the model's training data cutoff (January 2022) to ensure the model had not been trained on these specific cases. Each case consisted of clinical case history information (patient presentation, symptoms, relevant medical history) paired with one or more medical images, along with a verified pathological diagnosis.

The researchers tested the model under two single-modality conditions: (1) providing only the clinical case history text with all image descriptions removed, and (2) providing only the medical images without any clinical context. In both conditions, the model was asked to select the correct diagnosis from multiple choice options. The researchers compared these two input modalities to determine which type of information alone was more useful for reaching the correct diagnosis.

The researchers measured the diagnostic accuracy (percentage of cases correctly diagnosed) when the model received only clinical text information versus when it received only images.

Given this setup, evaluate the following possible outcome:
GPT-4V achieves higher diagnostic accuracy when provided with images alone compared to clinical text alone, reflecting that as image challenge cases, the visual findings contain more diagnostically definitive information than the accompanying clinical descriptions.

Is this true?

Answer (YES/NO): NO